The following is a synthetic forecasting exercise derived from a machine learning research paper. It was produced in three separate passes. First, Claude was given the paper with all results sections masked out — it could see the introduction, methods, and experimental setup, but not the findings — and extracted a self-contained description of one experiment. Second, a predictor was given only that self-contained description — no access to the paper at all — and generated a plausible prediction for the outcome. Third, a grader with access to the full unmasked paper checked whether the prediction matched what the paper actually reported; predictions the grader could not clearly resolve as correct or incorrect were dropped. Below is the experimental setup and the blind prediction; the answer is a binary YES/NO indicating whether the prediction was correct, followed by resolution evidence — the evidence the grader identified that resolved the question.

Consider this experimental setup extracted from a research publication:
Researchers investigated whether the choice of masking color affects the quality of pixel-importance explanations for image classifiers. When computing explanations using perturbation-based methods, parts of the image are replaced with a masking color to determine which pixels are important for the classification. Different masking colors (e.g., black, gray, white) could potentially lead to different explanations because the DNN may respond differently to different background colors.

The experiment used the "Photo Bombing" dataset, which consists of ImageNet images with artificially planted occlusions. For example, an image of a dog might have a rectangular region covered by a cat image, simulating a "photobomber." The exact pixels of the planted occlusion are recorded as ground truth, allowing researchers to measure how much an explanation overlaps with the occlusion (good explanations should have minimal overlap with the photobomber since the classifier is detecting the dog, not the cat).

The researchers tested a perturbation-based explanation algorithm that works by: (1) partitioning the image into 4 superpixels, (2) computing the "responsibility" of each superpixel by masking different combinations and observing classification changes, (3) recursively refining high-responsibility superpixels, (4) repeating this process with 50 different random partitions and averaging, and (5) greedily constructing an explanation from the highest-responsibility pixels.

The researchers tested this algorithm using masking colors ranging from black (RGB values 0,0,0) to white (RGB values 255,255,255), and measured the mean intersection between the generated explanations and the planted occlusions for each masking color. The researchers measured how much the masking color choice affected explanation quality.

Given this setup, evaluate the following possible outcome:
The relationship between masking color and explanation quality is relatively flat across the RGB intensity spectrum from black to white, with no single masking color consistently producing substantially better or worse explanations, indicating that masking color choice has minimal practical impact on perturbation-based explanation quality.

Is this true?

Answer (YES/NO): YES